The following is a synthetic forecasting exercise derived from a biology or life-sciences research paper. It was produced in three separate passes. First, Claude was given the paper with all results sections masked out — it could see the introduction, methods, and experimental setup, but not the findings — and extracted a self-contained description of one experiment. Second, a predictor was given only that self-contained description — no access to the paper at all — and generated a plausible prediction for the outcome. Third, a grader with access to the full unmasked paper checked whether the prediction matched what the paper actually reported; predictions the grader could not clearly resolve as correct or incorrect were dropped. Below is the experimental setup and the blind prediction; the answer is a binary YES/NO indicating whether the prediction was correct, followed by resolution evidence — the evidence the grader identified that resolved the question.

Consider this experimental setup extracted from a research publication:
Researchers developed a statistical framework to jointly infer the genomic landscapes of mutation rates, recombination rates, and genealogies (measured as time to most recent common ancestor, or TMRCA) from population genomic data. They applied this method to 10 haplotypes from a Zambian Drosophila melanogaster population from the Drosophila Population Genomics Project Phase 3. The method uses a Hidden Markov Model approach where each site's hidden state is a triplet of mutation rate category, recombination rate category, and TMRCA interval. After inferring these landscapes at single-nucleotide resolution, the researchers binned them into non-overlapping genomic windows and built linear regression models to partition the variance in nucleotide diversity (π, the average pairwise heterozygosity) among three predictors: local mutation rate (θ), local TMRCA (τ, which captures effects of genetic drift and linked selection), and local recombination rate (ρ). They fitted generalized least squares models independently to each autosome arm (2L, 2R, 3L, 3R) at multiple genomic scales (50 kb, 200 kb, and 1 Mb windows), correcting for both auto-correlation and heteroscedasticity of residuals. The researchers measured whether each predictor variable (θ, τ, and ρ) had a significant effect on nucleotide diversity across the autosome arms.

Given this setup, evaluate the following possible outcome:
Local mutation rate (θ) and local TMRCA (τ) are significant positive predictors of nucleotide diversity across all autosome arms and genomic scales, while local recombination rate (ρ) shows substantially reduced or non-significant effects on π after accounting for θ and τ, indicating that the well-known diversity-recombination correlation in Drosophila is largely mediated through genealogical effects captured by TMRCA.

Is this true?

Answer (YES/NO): YES